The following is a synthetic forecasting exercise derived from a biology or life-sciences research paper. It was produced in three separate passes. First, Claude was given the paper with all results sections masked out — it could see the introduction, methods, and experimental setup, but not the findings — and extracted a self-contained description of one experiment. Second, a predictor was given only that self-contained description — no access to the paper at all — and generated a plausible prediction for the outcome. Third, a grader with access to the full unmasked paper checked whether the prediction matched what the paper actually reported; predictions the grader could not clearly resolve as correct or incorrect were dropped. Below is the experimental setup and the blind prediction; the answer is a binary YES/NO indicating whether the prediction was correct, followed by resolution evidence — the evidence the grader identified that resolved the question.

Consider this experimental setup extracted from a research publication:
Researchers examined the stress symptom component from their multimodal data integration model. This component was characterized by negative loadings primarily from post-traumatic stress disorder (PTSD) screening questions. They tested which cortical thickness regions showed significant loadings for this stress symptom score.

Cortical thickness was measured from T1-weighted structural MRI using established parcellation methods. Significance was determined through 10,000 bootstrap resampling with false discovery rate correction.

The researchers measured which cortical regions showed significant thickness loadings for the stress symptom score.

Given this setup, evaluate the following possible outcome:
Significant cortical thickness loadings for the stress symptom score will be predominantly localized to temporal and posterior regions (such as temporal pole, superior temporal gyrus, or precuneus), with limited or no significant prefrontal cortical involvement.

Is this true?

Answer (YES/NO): NO